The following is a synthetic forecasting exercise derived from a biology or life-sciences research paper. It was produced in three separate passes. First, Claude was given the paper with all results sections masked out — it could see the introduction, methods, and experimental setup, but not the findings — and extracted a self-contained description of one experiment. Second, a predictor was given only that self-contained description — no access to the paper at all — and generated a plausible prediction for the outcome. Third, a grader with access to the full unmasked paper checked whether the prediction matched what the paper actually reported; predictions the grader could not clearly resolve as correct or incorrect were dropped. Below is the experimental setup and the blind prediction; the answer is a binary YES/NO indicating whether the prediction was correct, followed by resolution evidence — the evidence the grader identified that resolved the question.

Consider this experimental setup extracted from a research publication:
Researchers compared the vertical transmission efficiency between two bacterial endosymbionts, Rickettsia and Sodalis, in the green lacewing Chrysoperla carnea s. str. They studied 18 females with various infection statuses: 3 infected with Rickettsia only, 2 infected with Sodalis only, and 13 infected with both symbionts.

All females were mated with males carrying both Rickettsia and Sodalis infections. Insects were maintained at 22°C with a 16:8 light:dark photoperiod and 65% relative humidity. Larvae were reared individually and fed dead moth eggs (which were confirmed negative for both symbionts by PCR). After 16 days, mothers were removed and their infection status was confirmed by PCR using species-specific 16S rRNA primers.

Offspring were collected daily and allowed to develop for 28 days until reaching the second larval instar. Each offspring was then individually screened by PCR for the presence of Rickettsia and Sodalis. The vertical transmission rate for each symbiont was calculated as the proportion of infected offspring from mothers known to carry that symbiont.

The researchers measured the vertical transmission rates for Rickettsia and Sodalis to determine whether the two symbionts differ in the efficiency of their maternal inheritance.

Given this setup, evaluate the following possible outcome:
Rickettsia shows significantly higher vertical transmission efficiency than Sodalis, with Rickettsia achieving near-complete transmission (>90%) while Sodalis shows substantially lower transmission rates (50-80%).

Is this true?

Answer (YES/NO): NO